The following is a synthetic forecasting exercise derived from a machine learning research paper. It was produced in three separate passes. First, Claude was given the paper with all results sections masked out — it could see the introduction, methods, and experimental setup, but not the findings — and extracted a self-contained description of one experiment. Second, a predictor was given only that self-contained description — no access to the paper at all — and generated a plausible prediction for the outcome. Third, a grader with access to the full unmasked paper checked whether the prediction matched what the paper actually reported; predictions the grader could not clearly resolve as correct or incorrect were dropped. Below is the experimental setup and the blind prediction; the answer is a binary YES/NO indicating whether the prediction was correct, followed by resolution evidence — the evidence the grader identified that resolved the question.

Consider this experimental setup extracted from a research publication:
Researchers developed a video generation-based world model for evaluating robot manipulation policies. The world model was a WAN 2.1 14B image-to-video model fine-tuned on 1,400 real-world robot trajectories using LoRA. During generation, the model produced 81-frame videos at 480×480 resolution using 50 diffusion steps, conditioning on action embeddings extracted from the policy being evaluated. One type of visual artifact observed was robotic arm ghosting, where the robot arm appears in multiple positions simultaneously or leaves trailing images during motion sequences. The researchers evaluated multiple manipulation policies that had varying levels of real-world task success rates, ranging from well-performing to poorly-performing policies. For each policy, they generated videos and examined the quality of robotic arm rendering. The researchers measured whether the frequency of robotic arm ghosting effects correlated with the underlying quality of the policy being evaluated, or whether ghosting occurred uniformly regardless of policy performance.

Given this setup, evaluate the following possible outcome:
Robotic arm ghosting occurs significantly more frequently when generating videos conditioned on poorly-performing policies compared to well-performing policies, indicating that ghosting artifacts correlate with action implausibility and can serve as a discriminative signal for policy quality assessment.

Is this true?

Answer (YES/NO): YES